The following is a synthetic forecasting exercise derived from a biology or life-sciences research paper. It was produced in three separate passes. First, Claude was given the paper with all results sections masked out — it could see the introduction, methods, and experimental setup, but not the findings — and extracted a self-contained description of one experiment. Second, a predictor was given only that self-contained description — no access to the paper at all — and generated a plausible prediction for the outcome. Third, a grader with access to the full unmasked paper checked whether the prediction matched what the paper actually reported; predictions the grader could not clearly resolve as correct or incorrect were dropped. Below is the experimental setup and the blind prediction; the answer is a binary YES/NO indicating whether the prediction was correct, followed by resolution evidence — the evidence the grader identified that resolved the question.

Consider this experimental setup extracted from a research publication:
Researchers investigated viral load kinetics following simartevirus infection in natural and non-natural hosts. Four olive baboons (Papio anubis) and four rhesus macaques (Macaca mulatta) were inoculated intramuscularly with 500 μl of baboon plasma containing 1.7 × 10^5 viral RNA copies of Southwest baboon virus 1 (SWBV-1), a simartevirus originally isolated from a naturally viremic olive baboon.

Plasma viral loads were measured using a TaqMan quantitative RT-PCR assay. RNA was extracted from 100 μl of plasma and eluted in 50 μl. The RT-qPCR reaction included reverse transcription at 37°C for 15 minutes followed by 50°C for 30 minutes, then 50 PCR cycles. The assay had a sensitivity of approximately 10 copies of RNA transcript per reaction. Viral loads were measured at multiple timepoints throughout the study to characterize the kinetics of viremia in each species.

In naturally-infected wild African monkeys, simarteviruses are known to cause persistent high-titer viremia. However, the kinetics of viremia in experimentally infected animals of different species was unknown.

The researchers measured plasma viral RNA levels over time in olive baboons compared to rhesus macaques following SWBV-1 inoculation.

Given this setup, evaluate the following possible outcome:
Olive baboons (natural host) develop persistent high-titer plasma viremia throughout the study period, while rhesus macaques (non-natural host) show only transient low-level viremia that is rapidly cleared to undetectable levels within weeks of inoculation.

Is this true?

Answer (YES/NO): NO